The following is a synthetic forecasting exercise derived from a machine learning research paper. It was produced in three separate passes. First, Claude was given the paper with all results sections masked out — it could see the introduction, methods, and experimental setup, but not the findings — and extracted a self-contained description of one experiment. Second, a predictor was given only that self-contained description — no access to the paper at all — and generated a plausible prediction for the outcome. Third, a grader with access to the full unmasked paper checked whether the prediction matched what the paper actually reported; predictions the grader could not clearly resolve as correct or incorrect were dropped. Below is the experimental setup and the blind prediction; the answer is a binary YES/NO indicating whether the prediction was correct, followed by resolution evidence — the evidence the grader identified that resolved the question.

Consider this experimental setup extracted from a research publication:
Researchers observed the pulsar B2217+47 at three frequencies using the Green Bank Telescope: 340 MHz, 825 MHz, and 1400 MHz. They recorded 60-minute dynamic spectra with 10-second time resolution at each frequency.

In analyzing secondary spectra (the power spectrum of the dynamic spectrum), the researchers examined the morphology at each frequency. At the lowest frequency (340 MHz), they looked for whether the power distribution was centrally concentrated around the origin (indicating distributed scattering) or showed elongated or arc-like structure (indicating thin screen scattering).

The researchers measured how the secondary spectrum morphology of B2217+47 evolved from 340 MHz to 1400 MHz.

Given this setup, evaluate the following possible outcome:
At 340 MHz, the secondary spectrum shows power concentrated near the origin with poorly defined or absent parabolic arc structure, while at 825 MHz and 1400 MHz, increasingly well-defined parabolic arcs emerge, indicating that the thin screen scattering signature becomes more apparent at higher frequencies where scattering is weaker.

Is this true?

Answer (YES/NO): YES